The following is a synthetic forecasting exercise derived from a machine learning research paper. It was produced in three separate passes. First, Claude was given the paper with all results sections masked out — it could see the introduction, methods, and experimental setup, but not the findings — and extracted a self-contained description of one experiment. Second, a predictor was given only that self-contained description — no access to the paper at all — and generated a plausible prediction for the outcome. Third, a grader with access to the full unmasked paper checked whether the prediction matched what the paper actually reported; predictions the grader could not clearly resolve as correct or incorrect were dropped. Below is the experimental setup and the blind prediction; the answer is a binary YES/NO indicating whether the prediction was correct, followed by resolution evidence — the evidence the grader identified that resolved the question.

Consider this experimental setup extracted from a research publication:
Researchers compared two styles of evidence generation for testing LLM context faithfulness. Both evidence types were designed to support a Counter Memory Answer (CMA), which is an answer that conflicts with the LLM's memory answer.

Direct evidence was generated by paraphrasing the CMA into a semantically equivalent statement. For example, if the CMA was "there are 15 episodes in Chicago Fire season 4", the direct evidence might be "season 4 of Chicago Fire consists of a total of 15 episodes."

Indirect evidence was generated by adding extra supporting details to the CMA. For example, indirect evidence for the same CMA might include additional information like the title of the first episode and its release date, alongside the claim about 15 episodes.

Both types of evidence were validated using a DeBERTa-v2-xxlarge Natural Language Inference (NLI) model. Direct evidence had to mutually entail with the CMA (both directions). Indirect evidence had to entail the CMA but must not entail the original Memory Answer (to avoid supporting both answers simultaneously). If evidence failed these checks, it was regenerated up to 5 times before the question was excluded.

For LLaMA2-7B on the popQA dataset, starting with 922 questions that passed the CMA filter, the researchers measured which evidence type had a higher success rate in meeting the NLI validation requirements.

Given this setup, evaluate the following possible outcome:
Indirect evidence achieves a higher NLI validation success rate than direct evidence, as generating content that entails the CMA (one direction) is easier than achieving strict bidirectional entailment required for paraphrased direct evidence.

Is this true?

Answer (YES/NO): NO